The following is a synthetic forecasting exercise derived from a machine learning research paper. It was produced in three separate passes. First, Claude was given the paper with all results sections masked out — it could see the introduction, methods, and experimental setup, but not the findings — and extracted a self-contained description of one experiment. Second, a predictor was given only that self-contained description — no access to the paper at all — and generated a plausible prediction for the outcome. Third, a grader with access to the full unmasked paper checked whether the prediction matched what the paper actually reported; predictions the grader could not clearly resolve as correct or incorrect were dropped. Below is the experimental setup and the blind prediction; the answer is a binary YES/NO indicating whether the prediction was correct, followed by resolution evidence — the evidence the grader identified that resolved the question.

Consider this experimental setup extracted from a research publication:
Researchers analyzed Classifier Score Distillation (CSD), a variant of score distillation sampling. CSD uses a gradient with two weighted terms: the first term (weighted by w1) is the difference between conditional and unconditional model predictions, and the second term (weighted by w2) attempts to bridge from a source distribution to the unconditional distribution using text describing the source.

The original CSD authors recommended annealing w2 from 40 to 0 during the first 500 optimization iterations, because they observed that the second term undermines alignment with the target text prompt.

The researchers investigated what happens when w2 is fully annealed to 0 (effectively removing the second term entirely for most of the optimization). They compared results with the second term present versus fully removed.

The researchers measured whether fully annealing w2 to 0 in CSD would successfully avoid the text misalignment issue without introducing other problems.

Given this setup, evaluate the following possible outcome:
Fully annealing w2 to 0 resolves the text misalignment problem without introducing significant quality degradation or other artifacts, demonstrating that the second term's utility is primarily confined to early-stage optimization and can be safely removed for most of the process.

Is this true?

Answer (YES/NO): NO